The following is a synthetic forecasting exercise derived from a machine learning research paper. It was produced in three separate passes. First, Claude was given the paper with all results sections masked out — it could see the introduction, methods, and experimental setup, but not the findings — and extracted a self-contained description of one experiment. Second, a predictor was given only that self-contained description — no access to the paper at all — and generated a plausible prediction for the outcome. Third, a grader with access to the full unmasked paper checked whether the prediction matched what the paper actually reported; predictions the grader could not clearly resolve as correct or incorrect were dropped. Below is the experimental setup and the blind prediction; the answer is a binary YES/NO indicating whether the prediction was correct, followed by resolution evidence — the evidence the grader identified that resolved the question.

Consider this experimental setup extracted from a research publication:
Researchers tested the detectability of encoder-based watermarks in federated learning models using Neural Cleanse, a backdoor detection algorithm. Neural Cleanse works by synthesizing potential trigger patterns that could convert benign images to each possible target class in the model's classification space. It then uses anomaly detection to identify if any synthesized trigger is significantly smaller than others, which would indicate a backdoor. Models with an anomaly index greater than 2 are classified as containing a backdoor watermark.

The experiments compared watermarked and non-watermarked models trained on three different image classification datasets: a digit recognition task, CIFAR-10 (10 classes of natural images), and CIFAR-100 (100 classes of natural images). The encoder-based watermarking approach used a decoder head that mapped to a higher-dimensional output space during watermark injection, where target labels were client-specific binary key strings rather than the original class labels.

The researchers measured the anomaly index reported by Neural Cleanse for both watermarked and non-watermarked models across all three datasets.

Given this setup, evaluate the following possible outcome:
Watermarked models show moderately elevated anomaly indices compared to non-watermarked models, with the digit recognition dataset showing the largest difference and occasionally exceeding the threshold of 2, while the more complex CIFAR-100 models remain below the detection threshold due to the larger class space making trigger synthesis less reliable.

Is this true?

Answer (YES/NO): NO